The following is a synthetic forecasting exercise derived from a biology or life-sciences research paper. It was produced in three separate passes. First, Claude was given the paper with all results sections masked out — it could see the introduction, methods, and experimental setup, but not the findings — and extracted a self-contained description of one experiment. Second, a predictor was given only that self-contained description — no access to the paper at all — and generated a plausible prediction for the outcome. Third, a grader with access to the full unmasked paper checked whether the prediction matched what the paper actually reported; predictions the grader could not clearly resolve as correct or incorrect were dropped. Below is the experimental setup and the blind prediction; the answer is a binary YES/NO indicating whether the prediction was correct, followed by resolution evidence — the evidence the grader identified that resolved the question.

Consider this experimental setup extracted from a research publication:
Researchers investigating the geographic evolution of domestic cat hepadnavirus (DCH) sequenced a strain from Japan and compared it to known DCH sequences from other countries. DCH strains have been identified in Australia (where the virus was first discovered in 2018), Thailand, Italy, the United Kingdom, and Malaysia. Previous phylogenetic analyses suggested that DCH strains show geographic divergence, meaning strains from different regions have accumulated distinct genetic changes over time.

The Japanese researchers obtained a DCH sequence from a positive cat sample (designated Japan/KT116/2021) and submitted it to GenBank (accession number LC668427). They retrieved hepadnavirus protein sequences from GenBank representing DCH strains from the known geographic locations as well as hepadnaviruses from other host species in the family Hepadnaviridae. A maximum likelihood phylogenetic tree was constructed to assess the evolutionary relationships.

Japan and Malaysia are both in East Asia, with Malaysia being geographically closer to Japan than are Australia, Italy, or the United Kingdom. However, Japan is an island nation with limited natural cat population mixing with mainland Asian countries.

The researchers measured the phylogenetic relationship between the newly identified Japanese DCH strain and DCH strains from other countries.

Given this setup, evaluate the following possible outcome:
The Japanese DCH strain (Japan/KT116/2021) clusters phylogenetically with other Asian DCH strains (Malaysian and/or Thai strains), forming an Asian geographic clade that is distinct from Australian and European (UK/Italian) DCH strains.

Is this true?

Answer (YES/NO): NO